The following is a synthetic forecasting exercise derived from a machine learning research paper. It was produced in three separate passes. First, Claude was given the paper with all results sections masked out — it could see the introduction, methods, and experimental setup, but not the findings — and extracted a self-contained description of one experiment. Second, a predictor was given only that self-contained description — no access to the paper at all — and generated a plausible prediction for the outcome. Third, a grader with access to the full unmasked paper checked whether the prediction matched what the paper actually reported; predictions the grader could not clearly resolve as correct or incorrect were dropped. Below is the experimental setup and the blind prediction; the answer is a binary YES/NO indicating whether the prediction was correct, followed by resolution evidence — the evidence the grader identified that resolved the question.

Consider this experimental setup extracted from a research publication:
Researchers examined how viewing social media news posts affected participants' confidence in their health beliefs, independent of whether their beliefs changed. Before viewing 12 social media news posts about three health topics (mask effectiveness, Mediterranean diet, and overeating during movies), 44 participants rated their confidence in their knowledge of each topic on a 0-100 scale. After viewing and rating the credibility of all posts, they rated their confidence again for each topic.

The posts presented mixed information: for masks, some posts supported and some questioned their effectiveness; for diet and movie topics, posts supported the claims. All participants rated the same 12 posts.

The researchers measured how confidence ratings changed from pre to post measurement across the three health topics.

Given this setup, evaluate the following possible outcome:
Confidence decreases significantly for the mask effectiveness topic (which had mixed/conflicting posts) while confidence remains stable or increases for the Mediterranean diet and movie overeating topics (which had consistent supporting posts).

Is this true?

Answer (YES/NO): NO